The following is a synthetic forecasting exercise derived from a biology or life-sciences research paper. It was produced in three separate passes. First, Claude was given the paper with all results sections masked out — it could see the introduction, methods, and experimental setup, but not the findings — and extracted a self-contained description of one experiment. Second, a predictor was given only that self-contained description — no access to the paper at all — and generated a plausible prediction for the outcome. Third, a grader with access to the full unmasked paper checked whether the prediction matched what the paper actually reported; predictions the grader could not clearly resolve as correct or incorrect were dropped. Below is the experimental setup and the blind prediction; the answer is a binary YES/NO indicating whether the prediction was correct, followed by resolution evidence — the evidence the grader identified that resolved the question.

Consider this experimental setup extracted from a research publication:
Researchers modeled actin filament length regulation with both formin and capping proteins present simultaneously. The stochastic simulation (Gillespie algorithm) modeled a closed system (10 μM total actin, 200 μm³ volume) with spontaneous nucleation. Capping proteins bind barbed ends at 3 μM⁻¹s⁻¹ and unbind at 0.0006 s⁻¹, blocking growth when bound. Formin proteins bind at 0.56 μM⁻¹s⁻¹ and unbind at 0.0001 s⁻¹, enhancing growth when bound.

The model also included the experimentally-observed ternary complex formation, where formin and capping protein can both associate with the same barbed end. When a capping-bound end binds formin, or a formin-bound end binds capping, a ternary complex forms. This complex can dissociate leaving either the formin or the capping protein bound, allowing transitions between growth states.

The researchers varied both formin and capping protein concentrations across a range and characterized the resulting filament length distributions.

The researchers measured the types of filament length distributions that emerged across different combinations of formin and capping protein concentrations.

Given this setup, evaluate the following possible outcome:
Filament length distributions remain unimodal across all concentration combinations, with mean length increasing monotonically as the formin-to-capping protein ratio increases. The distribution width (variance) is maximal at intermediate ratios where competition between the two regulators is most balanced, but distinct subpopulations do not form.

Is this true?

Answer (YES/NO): NO